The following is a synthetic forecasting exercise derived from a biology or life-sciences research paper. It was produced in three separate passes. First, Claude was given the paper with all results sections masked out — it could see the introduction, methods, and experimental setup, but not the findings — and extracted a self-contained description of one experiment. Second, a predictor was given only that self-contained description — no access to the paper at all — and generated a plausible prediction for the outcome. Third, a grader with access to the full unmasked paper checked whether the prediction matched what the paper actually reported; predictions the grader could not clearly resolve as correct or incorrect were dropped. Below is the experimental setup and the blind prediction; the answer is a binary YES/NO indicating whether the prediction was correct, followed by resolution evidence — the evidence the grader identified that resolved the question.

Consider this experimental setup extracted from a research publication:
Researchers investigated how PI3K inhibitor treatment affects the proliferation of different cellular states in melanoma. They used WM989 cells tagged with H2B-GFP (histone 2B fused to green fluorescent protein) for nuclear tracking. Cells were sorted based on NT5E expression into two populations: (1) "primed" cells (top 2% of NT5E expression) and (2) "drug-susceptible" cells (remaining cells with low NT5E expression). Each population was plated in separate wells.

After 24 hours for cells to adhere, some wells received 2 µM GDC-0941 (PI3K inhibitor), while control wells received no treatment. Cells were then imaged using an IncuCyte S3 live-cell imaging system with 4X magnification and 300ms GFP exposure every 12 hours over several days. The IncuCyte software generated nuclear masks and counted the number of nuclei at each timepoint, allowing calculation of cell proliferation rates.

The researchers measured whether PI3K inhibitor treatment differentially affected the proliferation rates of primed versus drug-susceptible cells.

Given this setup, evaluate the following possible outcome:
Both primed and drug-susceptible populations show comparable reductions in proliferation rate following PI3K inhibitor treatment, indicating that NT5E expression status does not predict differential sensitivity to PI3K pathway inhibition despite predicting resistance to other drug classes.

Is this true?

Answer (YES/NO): YES